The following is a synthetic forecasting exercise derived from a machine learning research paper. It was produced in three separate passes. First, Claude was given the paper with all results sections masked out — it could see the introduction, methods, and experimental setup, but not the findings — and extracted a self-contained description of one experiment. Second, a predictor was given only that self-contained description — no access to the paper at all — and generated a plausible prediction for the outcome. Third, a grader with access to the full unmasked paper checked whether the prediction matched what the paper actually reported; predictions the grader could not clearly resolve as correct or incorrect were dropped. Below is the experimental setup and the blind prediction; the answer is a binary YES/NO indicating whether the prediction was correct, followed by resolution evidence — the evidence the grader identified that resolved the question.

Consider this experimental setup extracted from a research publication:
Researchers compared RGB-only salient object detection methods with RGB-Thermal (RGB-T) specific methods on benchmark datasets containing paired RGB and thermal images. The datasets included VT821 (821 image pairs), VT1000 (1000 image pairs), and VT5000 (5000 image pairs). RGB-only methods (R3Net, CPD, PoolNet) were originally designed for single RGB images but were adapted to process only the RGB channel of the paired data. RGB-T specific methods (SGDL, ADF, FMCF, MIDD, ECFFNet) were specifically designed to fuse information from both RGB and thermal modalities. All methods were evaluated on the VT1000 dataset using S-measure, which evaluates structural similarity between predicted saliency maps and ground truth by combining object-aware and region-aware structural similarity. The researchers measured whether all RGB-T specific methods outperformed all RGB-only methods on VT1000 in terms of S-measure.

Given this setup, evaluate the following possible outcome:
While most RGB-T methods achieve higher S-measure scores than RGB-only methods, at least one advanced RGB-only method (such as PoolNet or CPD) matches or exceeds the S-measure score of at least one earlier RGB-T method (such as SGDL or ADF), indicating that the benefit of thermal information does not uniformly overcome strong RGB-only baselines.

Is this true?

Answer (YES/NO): YES